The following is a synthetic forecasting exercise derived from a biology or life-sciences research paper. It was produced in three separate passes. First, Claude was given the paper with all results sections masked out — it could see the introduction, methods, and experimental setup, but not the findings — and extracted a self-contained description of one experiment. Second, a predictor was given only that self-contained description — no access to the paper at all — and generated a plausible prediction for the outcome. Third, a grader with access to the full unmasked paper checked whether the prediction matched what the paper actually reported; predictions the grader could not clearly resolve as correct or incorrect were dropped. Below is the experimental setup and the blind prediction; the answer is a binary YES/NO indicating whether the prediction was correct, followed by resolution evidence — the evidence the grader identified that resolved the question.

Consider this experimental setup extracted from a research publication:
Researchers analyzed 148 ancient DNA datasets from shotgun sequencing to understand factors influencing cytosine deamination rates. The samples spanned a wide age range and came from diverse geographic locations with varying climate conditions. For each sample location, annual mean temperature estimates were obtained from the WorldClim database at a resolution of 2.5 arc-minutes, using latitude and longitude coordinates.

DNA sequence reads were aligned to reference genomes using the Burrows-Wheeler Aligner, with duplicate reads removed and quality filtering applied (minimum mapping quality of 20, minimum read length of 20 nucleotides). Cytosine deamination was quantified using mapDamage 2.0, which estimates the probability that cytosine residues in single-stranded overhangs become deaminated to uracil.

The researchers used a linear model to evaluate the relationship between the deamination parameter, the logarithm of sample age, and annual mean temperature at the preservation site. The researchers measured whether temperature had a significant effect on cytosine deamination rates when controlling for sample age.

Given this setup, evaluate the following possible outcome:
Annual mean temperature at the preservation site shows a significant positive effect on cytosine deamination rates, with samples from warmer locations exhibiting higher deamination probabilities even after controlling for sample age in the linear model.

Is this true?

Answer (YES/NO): YES